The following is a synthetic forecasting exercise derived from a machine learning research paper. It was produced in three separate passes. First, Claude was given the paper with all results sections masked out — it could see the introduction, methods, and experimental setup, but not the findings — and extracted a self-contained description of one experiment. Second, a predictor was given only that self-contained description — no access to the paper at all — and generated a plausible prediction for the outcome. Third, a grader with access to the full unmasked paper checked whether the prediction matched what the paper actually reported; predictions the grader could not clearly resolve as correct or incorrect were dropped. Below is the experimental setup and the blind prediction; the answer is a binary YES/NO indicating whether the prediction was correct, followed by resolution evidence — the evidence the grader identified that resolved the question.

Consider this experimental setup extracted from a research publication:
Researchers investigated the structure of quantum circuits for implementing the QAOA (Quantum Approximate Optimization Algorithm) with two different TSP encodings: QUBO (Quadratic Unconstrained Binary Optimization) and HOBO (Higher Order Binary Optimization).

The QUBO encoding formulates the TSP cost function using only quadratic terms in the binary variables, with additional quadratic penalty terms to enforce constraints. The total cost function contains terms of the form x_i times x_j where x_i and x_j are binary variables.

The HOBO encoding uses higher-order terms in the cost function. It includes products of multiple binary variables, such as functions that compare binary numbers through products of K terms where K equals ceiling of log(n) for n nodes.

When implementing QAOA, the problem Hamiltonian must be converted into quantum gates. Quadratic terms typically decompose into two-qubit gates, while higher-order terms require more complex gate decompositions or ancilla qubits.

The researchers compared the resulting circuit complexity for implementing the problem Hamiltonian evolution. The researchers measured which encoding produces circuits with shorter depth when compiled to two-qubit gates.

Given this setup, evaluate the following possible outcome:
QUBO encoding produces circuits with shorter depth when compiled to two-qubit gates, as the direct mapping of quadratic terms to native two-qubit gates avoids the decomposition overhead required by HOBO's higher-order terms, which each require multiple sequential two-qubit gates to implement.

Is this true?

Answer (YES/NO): YES